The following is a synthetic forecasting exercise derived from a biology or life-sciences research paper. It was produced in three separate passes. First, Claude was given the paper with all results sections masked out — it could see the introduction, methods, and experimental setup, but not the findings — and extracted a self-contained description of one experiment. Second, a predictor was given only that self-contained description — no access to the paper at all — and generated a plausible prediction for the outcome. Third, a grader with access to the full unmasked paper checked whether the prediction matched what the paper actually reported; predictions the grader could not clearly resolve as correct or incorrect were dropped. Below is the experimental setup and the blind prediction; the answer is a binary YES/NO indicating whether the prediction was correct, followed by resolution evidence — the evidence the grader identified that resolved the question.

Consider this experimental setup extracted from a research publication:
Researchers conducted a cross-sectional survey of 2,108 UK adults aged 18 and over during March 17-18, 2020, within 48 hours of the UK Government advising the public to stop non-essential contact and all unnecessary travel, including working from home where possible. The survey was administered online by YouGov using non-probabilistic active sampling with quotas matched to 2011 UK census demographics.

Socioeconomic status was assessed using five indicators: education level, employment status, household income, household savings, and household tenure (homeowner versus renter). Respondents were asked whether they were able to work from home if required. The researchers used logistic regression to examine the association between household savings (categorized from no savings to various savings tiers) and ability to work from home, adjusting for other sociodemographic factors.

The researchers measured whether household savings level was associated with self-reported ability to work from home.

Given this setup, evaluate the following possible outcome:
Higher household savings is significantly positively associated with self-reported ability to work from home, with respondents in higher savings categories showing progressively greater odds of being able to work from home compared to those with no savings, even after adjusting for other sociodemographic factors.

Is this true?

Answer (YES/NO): YES